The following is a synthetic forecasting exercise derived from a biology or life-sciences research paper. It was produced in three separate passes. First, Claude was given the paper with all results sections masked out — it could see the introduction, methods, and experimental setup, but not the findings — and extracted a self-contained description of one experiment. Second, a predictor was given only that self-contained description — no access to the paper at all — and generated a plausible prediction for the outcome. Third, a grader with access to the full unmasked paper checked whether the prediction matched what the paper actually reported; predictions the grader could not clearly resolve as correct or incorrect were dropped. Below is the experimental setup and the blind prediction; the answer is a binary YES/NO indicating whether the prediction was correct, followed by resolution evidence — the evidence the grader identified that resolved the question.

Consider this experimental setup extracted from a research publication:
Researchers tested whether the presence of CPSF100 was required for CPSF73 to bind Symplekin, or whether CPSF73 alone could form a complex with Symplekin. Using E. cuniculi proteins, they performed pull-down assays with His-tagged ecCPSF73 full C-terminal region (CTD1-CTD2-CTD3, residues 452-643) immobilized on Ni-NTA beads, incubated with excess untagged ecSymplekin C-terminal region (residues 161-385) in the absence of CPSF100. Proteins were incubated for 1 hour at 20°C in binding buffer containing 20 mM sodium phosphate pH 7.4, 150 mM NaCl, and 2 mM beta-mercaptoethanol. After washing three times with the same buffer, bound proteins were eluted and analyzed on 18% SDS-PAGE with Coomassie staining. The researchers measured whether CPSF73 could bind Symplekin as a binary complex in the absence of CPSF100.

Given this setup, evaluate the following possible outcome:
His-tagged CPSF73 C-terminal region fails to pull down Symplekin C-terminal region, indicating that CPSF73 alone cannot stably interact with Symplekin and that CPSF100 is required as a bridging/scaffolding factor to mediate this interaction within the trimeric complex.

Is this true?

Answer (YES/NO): NO